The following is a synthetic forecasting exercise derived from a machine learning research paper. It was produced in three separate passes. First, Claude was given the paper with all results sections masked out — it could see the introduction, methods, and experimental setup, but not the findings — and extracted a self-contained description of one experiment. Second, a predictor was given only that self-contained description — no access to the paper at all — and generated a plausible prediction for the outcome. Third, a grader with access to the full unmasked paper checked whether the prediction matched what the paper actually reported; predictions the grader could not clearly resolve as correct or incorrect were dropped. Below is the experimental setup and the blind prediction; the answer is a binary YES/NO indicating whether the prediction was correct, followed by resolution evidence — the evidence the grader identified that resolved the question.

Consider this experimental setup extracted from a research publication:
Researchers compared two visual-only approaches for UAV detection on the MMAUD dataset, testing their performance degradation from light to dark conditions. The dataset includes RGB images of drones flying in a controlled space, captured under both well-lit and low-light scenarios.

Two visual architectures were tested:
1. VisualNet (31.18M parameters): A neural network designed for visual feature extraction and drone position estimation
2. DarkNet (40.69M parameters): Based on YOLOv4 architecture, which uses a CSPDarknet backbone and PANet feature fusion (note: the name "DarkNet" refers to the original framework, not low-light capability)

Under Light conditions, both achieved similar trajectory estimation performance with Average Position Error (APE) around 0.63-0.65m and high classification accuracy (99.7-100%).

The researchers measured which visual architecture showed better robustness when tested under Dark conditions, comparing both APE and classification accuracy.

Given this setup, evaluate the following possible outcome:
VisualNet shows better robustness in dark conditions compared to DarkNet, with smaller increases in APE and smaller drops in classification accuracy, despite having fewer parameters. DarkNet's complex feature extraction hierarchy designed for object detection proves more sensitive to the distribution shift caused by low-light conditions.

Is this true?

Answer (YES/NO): NO